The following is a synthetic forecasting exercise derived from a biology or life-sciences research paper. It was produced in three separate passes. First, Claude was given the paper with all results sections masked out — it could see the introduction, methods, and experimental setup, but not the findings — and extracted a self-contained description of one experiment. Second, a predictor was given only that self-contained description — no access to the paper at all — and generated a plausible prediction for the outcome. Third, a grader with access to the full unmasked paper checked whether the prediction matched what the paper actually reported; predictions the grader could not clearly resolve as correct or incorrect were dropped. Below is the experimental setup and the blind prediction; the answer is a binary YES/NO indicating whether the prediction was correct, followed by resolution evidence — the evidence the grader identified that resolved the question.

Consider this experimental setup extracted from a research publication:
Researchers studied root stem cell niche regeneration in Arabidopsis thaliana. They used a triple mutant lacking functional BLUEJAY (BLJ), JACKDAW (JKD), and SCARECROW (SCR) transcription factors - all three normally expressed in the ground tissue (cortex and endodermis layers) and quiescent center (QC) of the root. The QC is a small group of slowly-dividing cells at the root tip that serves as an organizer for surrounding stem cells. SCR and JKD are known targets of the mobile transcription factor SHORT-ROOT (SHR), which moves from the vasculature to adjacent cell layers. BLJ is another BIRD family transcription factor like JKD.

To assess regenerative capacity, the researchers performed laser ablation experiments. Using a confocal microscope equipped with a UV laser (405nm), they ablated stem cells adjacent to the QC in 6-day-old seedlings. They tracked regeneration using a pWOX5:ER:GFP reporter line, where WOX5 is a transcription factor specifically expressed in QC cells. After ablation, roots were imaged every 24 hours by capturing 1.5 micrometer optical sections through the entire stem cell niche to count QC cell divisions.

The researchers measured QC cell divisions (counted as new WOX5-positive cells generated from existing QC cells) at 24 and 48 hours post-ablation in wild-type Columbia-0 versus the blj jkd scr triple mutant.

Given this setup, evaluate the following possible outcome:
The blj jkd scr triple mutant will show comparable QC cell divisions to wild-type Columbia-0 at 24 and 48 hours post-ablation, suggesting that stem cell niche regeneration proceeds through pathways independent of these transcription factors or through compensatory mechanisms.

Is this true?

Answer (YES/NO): NO